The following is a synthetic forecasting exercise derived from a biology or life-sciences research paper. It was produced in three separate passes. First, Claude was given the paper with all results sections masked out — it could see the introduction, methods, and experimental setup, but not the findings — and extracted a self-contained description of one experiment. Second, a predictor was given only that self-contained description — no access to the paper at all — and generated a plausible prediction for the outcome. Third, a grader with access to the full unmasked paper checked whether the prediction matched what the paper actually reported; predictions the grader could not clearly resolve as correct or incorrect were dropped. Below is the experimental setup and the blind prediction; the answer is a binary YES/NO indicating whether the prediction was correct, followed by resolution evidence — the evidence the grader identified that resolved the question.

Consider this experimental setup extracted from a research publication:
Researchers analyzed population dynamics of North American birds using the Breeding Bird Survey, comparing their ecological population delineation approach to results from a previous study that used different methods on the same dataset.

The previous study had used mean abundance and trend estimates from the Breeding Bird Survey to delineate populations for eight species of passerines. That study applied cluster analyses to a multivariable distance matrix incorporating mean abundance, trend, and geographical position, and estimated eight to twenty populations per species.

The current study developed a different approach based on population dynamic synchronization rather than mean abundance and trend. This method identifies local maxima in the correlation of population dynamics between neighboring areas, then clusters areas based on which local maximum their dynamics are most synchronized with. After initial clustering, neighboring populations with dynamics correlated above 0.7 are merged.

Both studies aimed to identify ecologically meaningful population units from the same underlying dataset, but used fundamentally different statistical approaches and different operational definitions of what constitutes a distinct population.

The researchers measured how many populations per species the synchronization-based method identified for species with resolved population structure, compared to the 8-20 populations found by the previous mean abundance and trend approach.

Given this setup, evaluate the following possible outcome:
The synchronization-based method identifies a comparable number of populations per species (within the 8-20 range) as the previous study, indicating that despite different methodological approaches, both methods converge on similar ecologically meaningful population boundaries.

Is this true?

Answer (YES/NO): NO